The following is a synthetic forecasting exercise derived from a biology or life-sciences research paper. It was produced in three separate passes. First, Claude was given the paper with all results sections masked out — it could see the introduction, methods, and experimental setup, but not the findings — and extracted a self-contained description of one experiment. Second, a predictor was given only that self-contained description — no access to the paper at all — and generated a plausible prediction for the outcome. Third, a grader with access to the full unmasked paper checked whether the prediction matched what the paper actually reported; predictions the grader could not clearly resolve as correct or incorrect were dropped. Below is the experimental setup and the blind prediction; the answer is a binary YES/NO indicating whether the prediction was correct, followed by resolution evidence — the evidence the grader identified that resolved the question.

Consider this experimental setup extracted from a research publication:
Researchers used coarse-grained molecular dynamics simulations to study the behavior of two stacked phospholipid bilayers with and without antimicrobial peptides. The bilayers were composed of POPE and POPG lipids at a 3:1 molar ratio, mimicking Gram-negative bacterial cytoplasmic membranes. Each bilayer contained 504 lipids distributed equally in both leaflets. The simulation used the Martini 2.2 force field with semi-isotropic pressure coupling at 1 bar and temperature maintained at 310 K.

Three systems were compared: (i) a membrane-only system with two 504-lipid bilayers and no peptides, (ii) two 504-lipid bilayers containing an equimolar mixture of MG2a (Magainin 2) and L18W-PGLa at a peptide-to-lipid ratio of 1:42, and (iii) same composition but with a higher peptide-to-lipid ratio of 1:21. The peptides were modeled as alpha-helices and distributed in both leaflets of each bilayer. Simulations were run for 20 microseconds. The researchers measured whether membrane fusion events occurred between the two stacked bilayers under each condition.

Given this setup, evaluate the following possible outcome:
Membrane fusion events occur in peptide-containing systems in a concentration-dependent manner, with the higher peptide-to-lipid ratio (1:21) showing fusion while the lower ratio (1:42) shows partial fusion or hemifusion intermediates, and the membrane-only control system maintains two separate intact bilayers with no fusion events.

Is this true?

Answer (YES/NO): NO